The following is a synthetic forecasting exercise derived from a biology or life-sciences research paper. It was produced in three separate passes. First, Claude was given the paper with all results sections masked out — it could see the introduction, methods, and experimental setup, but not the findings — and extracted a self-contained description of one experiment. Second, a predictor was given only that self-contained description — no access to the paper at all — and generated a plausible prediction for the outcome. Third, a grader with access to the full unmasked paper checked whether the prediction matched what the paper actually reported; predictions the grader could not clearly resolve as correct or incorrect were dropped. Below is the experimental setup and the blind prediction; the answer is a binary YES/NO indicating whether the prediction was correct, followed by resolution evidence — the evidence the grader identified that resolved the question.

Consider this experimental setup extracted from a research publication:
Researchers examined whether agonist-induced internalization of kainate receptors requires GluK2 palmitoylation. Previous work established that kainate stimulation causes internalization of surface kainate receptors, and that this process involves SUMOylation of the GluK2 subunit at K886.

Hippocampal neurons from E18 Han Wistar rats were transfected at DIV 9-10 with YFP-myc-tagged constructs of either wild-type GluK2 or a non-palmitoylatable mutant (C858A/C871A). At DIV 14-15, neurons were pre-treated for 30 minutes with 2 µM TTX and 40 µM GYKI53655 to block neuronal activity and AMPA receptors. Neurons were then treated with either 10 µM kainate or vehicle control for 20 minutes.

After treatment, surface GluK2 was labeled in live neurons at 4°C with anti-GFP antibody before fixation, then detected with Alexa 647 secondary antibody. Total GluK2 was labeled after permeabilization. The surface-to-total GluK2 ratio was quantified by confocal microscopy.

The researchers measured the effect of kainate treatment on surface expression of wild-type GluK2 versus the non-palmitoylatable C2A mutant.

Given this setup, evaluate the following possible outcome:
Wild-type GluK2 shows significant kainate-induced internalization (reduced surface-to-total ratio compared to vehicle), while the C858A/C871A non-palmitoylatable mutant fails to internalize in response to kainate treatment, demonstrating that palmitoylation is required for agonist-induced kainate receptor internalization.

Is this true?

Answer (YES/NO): YES